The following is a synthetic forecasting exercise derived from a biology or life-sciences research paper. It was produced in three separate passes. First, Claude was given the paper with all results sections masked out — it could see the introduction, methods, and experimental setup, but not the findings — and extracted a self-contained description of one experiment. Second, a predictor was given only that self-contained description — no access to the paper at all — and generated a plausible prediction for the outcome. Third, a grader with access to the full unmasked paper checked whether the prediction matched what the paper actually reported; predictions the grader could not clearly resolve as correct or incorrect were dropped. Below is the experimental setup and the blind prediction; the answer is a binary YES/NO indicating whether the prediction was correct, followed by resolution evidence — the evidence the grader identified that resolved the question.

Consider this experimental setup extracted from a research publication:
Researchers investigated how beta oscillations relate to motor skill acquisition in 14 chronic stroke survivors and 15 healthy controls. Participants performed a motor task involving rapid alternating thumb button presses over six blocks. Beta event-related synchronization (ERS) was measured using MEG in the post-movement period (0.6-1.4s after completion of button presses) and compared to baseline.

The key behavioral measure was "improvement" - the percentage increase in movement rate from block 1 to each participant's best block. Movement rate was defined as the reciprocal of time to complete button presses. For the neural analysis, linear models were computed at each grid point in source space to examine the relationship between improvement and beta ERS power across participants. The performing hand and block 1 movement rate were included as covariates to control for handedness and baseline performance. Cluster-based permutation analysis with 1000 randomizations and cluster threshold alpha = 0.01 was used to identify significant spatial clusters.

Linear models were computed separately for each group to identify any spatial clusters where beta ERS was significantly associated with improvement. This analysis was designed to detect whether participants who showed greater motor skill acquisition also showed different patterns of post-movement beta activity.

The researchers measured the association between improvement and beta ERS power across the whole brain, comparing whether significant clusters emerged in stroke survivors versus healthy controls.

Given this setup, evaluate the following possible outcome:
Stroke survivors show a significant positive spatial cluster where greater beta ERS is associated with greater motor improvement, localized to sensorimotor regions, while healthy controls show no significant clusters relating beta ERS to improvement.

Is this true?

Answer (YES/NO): NO